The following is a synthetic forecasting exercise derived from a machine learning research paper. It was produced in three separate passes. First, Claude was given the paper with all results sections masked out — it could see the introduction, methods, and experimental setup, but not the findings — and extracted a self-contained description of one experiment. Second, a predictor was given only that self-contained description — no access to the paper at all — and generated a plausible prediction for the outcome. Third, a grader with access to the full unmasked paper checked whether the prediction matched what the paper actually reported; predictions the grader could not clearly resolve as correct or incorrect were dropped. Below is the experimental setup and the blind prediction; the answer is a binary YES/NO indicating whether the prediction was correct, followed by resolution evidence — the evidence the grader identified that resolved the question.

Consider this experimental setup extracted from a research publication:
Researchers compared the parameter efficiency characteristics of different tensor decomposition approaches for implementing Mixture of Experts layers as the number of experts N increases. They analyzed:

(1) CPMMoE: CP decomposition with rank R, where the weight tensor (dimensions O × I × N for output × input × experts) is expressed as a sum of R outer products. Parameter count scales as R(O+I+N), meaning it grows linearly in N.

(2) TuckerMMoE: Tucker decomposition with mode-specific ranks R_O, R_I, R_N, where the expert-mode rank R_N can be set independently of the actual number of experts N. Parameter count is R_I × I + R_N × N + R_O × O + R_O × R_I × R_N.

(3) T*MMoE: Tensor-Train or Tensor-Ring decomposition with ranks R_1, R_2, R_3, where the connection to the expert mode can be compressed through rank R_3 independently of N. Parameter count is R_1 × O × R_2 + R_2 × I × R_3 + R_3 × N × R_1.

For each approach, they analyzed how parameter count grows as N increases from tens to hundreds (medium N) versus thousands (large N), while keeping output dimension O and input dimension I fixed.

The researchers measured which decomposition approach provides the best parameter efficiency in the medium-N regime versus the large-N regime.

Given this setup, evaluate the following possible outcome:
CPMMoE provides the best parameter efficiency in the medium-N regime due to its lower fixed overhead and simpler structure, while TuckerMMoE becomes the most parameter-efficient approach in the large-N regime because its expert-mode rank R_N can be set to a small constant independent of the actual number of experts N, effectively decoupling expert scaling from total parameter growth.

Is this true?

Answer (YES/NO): NO